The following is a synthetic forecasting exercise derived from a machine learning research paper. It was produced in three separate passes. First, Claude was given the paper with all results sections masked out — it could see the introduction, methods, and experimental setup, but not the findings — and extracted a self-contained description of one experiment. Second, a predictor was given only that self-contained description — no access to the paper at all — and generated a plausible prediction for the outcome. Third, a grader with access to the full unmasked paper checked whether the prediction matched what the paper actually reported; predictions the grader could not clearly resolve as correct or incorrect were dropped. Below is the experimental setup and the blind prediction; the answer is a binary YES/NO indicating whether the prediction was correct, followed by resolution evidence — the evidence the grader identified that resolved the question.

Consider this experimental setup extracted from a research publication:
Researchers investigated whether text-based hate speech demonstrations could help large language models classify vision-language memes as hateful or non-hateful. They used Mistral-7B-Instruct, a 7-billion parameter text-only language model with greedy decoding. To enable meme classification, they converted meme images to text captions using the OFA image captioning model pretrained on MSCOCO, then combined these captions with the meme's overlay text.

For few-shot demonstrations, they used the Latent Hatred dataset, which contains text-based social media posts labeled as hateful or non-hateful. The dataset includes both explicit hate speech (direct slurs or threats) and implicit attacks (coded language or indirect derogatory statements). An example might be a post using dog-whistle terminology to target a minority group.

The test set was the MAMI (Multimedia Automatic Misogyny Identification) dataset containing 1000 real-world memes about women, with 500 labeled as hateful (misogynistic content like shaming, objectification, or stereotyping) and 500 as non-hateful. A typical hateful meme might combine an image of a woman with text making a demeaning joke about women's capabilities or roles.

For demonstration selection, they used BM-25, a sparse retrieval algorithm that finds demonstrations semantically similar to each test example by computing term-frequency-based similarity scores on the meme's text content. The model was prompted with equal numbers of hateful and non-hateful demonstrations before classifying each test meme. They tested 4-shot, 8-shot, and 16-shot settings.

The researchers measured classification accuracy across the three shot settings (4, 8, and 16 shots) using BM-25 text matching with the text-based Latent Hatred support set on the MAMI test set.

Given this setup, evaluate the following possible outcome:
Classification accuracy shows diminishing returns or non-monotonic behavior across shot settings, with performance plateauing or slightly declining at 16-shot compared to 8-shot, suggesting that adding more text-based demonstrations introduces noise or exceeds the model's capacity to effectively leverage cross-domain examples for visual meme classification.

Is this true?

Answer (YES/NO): NO